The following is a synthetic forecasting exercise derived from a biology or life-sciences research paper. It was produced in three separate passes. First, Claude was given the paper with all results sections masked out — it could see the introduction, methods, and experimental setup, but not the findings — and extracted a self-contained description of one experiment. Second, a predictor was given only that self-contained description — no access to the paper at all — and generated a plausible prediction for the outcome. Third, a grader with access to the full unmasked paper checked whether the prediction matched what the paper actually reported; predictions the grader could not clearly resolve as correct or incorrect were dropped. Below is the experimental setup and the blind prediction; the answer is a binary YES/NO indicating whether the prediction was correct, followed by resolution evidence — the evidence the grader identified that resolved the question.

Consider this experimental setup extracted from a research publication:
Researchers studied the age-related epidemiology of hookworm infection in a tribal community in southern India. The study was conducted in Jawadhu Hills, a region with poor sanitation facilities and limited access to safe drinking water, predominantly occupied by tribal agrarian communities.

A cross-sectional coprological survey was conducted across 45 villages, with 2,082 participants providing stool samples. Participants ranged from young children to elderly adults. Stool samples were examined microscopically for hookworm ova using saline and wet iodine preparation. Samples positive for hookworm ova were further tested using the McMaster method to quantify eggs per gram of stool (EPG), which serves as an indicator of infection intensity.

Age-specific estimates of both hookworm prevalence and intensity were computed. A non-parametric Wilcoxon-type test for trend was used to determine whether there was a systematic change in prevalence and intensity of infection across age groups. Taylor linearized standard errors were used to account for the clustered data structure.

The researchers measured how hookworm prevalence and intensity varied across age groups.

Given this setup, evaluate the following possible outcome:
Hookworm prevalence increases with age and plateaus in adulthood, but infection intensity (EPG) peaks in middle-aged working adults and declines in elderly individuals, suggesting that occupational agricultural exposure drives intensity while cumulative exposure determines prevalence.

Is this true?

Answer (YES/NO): NO